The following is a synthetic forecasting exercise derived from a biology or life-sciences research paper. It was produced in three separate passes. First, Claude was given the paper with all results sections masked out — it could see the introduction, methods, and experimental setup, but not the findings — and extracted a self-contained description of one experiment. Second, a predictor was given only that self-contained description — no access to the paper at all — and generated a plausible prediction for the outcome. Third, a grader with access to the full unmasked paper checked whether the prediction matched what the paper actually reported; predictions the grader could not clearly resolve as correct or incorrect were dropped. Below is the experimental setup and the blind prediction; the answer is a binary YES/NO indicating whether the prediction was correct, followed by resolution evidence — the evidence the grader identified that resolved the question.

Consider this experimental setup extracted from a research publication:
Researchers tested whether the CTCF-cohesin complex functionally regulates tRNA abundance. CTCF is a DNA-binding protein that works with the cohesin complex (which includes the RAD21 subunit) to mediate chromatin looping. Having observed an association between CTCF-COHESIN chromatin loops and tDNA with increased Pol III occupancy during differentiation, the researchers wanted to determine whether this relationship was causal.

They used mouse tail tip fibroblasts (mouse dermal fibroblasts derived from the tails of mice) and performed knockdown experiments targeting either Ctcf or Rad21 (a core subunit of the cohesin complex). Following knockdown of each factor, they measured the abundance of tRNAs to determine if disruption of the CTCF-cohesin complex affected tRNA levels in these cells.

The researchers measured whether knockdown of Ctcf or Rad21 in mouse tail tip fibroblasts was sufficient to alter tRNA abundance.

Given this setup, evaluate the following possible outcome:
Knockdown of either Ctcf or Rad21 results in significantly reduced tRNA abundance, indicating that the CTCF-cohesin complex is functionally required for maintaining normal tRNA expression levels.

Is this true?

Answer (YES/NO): NO